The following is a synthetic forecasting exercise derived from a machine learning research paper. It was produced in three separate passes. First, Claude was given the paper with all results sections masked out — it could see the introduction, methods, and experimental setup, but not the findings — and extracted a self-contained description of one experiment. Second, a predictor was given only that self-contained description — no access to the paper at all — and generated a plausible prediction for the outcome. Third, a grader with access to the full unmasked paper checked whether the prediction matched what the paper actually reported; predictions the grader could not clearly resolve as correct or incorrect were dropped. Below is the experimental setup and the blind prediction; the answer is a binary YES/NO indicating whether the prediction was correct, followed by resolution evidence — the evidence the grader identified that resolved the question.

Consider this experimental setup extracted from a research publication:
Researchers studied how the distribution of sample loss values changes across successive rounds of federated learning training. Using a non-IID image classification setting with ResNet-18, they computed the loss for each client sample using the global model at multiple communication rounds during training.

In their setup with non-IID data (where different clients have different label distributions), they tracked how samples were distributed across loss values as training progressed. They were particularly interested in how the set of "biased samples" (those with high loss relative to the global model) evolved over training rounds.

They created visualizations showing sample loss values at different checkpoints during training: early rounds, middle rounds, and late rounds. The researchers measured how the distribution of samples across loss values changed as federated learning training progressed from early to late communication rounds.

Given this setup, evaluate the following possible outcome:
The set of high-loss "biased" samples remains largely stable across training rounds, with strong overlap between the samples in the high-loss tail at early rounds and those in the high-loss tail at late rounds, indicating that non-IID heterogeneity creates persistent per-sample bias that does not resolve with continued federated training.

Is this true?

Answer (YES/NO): NO